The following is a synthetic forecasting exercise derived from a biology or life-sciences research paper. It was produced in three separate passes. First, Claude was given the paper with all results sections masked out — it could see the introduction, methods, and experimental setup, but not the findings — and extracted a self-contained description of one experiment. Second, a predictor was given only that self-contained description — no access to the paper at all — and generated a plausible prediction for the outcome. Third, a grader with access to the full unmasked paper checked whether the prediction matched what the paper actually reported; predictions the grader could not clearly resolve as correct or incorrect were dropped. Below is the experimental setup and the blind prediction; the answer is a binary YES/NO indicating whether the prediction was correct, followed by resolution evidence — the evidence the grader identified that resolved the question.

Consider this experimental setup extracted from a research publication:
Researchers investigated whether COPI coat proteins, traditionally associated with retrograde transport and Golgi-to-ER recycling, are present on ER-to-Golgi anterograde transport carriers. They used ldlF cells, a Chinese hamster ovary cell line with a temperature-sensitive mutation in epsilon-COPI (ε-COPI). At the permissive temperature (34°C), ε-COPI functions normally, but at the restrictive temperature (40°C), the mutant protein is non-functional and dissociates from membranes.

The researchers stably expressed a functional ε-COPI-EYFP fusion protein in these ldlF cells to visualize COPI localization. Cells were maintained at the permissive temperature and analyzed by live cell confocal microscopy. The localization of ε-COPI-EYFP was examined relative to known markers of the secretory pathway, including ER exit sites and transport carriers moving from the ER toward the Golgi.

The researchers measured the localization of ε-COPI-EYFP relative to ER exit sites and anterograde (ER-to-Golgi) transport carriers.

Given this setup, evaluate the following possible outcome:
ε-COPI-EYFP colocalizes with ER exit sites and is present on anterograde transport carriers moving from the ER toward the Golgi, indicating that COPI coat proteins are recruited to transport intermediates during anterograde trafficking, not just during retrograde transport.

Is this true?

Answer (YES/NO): YES